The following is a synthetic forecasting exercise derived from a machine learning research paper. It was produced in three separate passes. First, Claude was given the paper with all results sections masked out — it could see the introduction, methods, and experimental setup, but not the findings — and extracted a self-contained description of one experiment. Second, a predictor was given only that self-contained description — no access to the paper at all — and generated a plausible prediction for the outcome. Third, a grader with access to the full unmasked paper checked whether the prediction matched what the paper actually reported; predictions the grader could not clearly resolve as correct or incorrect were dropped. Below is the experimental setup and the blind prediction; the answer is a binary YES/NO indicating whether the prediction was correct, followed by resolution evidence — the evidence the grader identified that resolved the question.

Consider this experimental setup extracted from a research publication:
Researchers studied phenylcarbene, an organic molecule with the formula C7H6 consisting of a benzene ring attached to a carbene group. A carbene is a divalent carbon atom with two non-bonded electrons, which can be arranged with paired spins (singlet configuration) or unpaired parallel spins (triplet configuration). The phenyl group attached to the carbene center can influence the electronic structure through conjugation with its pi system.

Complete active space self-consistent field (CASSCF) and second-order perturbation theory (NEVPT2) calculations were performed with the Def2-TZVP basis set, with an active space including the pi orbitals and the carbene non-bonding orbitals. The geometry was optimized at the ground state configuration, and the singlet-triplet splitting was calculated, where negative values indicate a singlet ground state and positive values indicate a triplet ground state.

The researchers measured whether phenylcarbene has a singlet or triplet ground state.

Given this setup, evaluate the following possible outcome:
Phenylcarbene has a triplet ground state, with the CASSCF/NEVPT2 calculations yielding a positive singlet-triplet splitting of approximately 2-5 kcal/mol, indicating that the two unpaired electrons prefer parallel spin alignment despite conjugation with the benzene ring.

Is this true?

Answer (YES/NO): NO